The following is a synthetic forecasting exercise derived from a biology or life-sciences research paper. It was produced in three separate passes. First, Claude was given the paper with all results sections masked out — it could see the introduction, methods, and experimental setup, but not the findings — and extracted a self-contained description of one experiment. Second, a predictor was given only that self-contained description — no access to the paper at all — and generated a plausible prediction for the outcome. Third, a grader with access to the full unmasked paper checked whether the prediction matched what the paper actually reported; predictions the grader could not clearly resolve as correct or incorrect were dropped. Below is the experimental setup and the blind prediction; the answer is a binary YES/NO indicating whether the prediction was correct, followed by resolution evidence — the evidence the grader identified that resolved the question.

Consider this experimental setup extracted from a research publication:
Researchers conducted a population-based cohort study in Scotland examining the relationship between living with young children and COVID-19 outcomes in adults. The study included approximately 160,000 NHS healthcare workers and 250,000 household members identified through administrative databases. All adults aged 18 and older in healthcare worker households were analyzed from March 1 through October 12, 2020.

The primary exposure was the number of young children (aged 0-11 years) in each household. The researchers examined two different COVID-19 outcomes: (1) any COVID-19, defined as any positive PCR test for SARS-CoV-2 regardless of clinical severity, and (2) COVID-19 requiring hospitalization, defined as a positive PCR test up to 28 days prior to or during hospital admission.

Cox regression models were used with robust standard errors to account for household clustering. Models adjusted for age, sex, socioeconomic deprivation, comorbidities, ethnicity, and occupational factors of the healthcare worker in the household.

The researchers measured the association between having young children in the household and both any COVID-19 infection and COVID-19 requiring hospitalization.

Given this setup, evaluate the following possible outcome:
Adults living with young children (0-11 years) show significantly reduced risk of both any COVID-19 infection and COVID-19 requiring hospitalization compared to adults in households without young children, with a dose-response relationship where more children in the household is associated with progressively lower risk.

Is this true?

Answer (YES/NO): NO